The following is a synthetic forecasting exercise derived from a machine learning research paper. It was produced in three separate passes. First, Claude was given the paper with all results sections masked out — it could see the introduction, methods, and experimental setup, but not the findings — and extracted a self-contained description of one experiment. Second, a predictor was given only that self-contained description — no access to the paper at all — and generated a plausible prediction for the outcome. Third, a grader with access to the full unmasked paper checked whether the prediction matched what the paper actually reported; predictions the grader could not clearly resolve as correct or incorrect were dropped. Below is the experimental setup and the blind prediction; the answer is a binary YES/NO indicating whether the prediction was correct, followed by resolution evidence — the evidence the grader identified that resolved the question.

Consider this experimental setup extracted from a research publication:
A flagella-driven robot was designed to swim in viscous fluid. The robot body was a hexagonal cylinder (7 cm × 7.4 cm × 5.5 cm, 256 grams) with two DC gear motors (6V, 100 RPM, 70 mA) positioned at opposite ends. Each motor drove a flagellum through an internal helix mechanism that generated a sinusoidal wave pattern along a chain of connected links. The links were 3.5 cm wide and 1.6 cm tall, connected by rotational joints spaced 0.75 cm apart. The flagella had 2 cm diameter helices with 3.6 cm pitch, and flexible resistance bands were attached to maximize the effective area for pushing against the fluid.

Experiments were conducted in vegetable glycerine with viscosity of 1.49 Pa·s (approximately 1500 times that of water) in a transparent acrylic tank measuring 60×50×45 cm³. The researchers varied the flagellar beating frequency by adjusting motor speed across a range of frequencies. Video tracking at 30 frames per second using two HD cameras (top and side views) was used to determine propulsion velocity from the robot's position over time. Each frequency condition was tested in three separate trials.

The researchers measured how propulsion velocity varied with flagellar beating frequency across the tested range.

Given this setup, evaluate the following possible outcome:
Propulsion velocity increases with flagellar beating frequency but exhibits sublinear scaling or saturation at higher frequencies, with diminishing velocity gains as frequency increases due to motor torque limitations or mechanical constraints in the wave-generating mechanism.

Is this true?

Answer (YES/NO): NO